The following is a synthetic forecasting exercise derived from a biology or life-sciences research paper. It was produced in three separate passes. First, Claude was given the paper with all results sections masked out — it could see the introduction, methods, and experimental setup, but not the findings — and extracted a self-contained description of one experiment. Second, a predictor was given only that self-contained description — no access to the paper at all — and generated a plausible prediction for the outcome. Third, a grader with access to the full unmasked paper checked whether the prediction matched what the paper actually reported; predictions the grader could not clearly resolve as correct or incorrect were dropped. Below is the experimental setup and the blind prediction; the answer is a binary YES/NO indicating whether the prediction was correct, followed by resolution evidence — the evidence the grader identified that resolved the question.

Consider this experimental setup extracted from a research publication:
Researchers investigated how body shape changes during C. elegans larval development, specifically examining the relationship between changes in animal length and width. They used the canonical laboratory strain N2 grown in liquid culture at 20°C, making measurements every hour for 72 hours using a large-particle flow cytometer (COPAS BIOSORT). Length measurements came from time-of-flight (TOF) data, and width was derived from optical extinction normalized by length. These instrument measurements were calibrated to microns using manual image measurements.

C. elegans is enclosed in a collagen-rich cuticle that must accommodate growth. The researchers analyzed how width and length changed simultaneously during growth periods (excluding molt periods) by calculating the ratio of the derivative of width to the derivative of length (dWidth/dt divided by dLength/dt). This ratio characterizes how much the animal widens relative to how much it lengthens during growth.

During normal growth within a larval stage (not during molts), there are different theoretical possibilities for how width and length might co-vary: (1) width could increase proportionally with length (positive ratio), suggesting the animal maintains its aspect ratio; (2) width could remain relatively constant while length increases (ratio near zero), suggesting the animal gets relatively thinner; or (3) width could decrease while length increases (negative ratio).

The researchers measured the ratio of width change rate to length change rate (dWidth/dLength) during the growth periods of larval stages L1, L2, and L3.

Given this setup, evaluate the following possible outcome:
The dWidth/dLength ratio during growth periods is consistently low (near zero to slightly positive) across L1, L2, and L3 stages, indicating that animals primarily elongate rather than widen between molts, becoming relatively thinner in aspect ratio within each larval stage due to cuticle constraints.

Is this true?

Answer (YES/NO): NO